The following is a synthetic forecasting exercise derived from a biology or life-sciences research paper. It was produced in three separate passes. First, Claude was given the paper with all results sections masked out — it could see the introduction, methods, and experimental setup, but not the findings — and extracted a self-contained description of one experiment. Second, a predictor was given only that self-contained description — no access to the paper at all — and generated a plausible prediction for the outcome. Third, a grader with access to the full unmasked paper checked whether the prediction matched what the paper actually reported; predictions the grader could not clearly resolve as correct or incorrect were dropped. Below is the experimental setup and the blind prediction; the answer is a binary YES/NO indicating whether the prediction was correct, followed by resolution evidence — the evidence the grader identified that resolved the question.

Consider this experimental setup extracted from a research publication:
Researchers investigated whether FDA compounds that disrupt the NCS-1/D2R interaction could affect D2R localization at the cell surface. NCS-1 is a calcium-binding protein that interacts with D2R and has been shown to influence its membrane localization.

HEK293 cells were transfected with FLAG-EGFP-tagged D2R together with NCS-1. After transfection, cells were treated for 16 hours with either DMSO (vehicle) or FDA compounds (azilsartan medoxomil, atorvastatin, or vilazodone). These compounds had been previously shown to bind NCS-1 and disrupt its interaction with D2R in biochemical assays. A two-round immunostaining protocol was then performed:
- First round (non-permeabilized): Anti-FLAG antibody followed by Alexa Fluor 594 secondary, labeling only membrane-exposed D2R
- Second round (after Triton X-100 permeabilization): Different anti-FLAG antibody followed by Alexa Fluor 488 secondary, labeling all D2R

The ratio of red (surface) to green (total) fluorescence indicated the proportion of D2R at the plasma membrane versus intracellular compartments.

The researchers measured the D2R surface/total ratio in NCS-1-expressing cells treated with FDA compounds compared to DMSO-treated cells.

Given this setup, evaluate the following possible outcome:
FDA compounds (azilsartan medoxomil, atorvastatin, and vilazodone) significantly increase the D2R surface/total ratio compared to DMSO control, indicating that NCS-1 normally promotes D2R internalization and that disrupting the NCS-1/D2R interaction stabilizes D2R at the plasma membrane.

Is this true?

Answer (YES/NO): NO